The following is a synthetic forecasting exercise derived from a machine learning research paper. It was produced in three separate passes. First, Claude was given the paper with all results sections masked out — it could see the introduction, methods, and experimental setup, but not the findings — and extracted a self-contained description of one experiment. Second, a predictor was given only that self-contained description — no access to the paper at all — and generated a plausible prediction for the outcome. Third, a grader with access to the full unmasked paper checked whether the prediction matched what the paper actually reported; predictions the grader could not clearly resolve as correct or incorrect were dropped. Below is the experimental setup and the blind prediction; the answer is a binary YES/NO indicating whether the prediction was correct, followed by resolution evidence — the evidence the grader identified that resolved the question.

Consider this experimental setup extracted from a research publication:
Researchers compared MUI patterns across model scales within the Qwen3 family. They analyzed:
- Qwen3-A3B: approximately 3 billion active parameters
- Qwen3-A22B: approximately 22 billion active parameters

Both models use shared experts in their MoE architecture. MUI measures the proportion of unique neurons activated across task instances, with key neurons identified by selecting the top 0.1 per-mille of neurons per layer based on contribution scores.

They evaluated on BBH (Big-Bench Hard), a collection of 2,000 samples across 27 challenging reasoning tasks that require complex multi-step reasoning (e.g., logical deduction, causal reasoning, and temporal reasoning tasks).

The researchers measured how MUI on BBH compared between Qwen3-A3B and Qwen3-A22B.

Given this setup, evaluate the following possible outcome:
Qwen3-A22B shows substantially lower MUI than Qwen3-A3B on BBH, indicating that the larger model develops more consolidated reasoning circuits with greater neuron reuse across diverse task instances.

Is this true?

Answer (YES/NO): YES